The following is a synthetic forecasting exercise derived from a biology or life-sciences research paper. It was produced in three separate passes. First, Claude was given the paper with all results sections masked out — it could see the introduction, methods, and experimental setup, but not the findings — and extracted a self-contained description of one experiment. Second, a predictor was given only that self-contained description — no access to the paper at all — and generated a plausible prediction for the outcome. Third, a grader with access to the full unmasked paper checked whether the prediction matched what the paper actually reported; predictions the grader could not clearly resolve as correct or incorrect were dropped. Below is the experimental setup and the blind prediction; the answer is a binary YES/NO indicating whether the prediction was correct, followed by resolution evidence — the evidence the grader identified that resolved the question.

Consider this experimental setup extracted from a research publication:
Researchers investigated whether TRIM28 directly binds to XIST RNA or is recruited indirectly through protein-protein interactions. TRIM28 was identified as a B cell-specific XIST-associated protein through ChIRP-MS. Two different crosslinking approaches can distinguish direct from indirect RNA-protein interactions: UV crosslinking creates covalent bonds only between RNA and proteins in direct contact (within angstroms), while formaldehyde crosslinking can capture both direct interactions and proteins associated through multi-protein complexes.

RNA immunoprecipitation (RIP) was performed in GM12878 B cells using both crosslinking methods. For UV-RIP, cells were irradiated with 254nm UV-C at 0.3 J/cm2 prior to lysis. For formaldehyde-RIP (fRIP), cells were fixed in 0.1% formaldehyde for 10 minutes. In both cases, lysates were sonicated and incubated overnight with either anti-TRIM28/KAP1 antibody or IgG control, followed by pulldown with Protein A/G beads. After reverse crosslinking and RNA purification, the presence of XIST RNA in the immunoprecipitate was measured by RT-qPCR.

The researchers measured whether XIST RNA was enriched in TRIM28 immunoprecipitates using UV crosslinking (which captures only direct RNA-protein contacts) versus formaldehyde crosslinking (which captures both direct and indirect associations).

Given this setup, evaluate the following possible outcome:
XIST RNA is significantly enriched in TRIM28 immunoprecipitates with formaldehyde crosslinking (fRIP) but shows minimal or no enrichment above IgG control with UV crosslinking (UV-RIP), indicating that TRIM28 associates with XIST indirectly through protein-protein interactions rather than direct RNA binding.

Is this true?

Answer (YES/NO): YES